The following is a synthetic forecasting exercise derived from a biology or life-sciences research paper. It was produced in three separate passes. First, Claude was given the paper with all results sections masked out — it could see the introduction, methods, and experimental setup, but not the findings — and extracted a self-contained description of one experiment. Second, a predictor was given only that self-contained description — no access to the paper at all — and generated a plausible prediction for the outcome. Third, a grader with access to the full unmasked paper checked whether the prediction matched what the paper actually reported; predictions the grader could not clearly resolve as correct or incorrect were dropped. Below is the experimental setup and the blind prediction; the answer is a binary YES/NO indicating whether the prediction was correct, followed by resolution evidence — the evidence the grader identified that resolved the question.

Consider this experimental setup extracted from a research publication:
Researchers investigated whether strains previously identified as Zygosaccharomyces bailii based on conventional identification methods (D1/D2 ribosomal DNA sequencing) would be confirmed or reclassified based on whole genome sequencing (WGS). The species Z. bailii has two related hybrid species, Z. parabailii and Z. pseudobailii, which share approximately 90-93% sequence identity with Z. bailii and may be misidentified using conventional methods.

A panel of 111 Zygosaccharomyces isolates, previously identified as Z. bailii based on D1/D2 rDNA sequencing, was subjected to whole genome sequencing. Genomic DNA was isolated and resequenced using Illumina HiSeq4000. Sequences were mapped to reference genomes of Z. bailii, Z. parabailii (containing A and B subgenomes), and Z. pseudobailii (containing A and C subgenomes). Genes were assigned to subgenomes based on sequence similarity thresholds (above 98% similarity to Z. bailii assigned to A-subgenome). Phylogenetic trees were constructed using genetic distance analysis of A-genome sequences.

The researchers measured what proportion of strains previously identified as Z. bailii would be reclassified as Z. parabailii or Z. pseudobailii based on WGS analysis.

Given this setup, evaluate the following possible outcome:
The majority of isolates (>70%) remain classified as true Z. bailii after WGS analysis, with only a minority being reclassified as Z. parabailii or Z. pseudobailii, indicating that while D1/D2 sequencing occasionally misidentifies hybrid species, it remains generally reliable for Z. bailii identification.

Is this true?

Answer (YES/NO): NO